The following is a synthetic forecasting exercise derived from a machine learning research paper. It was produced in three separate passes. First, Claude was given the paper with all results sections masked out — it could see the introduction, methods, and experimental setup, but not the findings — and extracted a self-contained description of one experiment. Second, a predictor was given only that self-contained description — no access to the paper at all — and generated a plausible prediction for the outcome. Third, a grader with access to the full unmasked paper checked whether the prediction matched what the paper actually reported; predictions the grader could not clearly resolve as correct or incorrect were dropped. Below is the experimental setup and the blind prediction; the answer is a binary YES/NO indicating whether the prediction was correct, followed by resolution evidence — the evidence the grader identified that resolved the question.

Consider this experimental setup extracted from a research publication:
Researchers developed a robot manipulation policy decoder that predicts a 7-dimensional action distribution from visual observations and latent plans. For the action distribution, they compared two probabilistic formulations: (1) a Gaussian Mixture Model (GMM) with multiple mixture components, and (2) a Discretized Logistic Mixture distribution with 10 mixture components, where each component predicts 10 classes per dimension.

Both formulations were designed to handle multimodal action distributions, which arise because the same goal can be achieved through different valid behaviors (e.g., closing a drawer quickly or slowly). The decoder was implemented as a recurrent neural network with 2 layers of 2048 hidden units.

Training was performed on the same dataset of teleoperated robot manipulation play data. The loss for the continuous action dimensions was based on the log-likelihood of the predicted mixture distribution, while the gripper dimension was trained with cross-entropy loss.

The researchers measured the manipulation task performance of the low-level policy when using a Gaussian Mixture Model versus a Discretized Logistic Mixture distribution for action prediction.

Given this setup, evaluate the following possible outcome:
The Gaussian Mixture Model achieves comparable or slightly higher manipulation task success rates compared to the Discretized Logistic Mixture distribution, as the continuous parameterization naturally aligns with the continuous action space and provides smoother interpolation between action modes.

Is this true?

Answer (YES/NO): YES